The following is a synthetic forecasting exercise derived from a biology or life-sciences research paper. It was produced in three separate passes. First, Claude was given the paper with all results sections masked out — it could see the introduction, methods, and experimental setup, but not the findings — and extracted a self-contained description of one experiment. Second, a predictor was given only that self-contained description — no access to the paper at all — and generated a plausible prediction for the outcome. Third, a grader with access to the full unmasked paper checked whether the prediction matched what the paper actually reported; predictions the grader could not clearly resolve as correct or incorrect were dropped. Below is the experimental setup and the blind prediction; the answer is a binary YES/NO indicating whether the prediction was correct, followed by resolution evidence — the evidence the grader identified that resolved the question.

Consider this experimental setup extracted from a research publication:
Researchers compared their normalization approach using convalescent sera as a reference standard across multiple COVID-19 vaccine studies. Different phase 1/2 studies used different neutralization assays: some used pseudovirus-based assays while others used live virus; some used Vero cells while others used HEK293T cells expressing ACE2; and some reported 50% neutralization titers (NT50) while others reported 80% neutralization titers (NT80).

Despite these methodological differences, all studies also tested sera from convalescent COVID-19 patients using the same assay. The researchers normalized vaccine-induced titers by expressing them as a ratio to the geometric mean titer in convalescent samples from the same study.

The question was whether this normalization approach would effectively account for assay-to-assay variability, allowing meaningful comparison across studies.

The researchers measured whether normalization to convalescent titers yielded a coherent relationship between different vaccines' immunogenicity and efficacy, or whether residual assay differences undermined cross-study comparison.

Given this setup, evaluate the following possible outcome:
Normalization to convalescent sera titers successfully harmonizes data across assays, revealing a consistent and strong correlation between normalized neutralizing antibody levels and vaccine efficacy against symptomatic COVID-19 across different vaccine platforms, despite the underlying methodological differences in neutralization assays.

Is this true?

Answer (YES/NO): YES